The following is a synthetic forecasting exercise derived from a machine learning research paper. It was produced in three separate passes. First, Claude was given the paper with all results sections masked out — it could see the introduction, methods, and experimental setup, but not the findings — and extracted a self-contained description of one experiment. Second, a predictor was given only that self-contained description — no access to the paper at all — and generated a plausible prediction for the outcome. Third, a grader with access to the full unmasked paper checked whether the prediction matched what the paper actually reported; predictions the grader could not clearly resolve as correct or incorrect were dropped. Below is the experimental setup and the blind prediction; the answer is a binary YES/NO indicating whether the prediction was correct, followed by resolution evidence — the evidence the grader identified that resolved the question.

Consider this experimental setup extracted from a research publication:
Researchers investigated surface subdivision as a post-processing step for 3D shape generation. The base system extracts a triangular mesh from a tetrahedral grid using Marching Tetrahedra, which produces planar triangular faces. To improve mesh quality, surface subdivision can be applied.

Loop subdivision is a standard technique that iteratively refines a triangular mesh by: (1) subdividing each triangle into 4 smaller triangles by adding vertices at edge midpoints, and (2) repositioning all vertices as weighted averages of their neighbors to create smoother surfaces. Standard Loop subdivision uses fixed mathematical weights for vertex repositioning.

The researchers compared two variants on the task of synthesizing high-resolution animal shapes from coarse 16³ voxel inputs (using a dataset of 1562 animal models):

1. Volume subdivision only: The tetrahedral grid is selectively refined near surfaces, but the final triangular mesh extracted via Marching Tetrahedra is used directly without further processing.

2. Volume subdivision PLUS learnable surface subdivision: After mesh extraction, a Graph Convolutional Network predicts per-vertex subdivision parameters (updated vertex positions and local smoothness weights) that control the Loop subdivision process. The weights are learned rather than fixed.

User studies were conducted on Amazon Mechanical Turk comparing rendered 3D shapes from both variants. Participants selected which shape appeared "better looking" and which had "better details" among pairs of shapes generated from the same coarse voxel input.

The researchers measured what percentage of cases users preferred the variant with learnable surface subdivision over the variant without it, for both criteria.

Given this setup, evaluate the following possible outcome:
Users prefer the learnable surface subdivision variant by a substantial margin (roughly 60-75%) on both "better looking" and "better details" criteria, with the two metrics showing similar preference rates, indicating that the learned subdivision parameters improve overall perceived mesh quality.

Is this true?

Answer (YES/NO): YES